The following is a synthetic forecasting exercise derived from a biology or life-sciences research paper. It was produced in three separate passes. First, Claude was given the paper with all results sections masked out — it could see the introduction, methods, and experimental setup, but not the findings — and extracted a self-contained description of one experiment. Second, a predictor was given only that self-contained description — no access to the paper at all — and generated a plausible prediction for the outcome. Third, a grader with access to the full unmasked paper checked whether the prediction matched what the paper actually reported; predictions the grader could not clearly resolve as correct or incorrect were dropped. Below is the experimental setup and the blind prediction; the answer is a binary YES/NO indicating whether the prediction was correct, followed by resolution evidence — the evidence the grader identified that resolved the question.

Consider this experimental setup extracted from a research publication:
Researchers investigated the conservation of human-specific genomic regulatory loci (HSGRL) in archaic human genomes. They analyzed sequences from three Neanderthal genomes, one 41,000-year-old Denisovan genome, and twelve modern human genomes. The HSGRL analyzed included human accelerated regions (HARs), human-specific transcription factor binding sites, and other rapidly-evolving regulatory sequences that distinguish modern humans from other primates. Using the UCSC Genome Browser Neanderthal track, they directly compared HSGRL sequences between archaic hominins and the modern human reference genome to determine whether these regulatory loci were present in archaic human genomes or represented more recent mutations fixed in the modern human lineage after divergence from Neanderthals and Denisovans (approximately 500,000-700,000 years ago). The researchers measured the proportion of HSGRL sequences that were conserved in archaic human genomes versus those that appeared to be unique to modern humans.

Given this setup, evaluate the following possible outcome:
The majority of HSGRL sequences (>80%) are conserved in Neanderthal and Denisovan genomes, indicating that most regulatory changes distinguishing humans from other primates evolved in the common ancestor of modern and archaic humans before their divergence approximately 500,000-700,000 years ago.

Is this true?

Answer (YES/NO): NO